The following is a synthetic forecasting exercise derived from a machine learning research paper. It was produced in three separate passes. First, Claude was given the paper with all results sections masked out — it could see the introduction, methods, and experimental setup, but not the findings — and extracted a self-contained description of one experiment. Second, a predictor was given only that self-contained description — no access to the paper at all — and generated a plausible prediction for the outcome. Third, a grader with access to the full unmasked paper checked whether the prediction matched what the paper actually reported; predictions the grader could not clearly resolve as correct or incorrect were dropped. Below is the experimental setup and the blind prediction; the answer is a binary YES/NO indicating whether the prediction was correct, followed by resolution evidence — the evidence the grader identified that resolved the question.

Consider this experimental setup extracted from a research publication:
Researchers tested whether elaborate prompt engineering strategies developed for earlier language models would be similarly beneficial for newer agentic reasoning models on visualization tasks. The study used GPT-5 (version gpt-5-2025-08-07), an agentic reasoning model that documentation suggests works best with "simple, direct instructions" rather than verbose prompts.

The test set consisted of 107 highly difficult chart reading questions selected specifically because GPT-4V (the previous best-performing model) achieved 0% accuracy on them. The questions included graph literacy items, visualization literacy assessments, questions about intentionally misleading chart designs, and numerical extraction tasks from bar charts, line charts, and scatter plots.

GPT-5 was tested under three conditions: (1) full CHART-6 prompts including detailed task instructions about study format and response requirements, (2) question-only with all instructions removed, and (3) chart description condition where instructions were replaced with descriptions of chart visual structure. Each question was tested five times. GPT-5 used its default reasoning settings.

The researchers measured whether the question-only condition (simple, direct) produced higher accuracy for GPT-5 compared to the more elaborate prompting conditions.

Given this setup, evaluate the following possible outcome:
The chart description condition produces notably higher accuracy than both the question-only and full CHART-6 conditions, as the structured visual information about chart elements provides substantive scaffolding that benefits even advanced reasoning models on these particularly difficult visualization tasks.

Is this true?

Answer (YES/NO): NO